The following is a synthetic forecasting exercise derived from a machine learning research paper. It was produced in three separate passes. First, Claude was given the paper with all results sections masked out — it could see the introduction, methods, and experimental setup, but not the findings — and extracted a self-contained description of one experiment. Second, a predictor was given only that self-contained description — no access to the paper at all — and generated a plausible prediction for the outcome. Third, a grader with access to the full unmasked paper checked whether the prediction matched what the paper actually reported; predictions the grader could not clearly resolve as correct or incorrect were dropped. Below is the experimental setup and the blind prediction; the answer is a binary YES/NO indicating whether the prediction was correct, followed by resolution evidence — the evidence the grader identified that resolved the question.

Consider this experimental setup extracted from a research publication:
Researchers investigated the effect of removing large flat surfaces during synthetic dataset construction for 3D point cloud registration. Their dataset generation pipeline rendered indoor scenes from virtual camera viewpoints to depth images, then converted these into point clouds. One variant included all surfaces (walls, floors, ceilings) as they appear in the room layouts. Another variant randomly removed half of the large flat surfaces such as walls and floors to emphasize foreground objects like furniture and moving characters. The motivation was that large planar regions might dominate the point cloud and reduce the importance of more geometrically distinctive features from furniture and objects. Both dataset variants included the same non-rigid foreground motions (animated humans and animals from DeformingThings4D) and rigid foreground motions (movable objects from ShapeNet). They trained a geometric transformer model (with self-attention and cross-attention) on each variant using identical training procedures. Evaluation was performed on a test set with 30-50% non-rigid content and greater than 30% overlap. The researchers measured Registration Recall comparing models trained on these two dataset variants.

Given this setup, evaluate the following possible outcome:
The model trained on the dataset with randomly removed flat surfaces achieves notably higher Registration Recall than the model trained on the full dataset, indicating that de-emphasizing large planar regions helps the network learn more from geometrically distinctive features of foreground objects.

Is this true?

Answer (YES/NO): YES